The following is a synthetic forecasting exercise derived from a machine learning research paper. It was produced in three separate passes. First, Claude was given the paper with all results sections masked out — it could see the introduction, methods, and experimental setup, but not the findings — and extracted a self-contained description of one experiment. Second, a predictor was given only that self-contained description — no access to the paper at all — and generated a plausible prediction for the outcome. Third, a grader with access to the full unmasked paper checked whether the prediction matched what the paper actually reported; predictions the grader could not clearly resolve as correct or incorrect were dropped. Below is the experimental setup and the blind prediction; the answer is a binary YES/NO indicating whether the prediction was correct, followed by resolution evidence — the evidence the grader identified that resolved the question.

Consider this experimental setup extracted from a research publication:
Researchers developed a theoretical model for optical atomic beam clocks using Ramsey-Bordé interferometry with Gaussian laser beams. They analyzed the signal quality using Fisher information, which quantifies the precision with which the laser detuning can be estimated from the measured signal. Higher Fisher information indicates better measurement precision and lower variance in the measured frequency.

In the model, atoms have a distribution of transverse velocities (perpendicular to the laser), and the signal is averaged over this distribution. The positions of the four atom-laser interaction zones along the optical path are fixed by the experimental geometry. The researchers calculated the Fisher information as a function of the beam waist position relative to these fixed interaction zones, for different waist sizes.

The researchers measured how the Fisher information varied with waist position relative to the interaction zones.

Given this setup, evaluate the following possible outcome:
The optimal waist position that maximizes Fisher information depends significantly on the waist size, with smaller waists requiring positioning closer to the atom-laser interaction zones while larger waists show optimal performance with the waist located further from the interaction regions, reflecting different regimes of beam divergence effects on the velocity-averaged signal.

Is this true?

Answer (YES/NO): NO